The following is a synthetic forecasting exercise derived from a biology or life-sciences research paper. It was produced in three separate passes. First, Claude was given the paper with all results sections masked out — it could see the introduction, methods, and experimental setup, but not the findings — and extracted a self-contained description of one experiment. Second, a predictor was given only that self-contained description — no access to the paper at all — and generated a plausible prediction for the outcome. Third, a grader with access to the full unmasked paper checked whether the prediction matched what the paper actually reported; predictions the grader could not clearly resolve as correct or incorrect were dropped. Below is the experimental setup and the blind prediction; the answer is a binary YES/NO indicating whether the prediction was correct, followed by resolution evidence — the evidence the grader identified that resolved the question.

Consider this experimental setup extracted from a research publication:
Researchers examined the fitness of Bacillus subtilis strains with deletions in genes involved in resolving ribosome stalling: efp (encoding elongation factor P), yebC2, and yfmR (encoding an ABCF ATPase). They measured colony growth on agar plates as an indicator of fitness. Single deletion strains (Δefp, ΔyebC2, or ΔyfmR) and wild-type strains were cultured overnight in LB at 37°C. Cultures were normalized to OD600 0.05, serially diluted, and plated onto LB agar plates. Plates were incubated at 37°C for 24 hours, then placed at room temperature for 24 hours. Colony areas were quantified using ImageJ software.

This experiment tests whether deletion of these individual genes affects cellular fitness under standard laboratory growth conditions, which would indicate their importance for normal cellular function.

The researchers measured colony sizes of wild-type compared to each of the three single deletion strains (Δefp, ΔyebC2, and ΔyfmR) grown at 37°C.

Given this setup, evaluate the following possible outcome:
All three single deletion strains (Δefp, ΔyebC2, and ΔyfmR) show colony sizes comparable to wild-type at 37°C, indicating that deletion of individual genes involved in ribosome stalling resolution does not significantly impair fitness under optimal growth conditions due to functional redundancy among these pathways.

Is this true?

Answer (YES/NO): YES